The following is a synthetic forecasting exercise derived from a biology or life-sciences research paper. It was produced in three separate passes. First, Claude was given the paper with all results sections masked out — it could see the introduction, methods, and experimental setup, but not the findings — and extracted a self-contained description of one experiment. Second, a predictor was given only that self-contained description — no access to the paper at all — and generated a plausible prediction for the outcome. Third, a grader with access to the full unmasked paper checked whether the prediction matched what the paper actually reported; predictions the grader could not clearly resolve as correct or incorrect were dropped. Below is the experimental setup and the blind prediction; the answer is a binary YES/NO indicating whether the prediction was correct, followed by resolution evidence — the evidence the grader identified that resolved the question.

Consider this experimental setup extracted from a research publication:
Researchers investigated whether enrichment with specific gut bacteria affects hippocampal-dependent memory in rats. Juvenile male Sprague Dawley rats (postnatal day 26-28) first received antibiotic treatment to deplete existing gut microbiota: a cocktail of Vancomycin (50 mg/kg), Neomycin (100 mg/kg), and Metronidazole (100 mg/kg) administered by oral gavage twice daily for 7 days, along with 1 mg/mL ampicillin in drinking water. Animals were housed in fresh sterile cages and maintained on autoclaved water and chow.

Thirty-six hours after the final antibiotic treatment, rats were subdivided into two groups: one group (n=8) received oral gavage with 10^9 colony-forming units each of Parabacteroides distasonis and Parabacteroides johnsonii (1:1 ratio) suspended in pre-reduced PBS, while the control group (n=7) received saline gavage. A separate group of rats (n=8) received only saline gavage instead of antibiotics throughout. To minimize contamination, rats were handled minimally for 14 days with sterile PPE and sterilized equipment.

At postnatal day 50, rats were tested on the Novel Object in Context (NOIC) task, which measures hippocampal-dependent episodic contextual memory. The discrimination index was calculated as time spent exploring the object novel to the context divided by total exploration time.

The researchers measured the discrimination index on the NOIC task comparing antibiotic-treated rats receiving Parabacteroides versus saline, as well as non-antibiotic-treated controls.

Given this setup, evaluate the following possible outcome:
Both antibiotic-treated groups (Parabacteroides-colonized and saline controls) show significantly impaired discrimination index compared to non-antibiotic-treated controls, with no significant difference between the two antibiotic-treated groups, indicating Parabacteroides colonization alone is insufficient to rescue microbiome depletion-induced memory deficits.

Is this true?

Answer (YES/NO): NO